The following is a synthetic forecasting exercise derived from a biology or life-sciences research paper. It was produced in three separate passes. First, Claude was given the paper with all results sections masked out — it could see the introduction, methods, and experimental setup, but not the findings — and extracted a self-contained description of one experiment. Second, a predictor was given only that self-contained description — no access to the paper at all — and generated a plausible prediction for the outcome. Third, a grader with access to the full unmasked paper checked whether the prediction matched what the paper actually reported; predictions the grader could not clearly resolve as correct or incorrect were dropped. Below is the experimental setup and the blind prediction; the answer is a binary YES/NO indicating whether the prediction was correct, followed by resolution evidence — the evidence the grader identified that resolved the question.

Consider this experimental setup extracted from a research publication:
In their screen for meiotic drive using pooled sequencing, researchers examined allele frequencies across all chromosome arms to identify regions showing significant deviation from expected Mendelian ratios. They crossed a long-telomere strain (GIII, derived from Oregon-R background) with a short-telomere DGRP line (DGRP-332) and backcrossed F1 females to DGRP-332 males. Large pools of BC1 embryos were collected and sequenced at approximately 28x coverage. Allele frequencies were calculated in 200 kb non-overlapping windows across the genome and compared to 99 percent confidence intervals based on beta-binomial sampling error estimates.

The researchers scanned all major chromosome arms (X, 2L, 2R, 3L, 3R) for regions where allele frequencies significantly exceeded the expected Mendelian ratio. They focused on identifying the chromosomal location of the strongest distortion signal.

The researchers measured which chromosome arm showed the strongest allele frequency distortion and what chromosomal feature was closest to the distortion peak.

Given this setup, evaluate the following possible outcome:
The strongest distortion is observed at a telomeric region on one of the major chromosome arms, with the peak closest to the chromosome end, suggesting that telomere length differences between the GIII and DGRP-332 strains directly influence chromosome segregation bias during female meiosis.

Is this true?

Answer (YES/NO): NO